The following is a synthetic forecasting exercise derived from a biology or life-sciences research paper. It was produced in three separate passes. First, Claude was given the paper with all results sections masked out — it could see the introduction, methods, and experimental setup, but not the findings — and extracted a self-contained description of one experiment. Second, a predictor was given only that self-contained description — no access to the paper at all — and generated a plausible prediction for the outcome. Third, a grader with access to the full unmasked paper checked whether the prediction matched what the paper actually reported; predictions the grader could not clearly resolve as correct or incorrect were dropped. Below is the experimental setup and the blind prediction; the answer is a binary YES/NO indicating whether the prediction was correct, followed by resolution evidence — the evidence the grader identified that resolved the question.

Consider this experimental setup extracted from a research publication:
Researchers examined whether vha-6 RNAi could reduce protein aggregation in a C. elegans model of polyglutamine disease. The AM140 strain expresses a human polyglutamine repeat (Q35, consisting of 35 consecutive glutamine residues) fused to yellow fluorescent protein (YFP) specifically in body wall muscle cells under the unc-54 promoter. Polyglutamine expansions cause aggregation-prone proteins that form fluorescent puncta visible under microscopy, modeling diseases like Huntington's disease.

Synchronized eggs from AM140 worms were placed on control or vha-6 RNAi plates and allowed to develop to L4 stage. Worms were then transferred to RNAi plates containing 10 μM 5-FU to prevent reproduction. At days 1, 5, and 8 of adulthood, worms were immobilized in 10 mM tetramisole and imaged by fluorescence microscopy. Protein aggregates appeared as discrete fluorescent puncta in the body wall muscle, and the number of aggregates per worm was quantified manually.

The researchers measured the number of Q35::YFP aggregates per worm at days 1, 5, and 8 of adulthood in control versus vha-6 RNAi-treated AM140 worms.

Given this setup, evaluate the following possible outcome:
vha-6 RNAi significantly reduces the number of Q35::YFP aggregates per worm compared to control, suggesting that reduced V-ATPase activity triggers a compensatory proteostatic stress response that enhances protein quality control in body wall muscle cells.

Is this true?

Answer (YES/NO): YES